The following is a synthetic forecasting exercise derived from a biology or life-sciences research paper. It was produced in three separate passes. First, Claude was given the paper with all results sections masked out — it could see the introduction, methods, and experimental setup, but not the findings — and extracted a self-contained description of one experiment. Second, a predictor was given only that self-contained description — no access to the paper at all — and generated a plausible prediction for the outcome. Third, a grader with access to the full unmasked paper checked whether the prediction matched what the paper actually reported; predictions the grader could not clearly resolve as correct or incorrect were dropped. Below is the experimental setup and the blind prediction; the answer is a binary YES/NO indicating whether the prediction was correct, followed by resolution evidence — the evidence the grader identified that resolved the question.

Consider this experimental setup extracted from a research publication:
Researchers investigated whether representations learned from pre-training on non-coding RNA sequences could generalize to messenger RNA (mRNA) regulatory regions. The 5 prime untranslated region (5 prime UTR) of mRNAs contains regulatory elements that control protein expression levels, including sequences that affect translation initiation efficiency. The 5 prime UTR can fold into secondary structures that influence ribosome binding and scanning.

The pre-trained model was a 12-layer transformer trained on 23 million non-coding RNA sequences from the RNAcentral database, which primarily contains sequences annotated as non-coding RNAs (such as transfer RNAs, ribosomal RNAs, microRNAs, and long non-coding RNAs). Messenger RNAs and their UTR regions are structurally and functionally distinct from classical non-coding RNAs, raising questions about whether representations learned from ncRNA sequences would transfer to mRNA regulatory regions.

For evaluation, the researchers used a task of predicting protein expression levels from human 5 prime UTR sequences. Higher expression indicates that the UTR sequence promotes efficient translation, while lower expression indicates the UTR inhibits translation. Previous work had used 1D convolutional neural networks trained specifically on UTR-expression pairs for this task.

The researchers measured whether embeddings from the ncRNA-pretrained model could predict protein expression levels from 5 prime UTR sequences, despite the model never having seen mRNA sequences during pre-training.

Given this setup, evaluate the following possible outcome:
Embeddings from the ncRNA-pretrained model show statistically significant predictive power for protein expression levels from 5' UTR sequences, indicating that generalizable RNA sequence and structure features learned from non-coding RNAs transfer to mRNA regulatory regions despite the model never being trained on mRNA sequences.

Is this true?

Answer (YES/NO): YES